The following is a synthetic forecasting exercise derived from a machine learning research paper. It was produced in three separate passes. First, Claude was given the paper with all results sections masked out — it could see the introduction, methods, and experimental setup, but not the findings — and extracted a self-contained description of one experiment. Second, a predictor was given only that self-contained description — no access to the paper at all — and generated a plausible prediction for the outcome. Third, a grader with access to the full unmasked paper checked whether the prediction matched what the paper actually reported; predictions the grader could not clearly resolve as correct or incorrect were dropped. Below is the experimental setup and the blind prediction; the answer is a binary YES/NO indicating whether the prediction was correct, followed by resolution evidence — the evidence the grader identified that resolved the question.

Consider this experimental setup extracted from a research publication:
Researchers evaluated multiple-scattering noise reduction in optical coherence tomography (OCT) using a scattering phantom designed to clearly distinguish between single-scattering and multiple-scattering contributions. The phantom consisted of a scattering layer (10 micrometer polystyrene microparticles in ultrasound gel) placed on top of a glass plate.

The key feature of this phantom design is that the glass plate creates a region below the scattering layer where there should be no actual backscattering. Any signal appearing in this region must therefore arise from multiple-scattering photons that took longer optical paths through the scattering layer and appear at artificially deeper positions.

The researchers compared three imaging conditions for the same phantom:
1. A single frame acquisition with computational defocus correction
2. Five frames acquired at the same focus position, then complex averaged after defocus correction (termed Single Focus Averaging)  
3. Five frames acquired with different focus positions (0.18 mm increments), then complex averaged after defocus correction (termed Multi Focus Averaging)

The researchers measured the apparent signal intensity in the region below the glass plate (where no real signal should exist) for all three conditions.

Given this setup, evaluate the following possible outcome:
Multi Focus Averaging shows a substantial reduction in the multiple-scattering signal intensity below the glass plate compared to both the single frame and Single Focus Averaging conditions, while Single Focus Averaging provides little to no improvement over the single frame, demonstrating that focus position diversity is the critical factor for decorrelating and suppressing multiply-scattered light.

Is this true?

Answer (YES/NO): NO